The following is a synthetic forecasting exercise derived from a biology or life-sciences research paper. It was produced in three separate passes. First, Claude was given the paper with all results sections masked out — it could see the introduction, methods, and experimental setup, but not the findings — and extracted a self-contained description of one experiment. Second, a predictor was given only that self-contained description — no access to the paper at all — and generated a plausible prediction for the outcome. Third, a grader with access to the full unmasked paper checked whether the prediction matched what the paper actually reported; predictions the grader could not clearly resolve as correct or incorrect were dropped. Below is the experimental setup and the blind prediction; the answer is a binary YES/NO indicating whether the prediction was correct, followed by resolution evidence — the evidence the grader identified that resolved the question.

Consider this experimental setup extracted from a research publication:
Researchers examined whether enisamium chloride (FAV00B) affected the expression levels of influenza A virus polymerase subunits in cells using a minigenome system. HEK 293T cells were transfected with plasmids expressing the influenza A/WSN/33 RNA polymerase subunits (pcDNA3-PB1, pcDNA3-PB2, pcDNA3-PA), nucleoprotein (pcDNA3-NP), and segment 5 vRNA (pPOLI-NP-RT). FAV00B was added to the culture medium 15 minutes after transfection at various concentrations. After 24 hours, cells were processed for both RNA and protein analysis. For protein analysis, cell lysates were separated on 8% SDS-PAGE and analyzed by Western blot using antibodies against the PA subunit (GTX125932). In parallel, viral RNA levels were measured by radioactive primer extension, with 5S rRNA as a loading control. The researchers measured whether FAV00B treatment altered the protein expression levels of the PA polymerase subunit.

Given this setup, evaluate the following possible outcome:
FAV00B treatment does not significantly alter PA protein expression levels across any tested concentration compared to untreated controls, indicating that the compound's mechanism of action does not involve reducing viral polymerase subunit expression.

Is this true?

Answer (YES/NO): YES